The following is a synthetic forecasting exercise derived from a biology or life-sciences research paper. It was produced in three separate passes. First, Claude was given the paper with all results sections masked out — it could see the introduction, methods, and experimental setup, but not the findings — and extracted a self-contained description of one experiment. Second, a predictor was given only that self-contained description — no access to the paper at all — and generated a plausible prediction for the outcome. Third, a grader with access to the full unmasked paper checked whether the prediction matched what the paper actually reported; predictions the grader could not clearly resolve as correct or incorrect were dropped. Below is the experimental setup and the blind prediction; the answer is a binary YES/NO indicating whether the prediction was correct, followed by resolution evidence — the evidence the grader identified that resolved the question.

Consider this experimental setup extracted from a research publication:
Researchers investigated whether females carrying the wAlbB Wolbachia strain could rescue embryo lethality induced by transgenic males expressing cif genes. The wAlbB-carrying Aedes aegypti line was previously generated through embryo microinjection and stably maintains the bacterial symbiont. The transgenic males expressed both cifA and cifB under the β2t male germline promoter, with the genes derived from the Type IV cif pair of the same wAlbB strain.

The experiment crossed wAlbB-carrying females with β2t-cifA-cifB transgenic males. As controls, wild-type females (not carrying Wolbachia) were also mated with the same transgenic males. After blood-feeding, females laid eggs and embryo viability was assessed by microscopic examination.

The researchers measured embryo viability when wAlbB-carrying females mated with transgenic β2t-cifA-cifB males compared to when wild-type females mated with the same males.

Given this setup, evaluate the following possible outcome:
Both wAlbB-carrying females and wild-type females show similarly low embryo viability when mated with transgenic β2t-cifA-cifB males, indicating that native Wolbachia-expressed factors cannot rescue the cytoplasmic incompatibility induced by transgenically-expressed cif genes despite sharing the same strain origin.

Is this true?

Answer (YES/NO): NO